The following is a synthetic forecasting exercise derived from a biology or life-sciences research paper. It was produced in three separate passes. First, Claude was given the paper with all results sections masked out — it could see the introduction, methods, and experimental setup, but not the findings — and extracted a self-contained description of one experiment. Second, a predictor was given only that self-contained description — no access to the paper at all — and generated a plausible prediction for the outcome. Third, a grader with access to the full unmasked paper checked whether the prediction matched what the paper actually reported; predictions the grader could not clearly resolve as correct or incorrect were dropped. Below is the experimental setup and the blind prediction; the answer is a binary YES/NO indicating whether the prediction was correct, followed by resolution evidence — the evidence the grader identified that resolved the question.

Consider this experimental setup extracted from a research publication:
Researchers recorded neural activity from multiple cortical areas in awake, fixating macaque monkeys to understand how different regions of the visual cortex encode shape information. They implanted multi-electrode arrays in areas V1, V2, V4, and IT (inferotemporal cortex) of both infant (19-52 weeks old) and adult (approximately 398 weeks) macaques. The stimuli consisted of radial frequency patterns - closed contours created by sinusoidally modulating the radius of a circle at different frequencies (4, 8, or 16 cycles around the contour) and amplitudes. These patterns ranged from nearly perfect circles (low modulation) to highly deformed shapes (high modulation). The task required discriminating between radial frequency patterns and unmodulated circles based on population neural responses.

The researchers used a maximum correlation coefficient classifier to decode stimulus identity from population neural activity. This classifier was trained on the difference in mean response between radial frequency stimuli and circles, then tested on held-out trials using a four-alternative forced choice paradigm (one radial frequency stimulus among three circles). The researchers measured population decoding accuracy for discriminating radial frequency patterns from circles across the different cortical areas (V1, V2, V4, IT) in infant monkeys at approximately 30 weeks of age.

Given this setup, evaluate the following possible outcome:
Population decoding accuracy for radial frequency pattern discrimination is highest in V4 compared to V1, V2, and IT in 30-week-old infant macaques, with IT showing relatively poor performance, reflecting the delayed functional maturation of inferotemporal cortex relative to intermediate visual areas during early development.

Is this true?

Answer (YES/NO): YES